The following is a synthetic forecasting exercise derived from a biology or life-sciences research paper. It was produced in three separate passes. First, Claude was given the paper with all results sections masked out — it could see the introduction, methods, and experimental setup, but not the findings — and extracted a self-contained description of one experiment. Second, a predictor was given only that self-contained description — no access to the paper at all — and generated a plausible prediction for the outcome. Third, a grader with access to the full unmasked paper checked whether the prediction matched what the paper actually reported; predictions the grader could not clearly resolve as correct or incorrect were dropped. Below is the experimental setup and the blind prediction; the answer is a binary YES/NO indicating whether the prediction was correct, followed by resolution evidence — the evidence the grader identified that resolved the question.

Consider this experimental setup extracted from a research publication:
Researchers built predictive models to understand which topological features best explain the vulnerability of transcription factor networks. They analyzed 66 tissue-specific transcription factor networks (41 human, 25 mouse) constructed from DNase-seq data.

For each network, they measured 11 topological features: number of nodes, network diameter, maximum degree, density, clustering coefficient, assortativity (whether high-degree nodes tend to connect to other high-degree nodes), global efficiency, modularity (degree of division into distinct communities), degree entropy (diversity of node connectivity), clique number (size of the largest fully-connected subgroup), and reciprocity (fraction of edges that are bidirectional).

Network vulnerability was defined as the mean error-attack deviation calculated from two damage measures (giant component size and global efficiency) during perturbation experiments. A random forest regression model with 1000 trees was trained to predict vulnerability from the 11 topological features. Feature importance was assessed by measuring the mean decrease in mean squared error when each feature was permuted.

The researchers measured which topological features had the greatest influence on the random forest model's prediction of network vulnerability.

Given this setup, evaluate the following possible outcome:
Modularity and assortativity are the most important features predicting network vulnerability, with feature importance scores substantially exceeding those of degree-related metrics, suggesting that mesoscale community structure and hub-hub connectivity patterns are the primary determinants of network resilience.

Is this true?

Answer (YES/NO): NO